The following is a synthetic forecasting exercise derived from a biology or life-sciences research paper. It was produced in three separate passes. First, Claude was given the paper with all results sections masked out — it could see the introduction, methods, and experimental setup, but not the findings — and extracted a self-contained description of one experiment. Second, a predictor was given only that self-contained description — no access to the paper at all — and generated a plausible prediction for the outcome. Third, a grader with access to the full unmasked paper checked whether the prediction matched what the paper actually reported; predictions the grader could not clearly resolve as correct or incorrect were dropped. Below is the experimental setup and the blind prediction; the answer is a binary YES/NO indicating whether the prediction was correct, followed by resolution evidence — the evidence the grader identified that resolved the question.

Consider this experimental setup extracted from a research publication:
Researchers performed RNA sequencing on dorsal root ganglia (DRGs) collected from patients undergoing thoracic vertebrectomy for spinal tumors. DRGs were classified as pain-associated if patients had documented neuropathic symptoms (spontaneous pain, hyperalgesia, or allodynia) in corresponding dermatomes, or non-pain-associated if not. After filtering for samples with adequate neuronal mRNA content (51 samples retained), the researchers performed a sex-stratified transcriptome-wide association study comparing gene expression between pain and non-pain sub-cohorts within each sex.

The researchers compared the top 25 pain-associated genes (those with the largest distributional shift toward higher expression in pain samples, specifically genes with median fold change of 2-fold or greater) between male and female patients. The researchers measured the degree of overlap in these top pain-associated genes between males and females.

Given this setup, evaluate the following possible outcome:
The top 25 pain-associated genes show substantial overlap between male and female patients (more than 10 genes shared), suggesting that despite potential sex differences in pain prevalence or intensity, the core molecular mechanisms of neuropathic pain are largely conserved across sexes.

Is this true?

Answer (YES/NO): NO